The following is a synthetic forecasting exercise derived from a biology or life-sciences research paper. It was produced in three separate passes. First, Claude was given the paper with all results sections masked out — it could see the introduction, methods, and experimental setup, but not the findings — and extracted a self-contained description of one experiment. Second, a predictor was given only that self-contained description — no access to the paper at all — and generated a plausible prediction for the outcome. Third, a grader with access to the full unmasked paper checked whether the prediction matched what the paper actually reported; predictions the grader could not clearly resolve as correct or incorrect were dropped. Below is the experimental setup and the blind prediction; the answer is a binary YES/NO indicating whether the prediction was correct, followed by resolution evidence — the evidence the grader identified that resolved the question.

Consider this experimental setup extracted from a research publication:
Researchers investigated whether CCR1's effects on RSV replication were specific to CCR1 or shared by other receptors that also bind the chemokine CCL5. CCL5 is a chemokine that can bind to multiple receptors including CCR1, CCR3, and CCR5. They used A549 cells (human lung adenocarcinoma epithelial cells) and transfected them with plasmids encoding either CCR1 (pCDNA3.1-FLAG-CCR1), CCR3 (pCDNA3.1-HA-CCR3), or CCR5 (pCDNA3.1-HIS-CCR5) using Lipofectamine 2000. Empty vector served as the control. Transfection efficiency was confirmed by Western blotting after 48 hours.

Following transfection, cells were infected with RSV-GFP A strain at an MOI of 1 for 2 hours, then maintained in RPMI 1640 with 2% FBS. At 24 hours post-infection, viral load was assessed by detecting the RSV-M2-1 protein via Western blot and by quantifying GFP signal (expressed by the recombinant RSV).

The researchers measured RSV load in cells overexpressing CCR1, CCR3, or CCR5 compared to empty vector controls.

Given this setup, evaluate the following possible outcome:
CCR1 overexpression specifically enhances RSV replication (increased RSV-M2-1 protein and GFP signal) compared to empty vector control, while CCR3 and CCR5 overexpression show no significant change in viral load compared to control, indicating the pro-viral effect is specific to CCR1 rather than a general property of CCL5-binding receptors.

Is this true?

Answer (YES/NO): NO